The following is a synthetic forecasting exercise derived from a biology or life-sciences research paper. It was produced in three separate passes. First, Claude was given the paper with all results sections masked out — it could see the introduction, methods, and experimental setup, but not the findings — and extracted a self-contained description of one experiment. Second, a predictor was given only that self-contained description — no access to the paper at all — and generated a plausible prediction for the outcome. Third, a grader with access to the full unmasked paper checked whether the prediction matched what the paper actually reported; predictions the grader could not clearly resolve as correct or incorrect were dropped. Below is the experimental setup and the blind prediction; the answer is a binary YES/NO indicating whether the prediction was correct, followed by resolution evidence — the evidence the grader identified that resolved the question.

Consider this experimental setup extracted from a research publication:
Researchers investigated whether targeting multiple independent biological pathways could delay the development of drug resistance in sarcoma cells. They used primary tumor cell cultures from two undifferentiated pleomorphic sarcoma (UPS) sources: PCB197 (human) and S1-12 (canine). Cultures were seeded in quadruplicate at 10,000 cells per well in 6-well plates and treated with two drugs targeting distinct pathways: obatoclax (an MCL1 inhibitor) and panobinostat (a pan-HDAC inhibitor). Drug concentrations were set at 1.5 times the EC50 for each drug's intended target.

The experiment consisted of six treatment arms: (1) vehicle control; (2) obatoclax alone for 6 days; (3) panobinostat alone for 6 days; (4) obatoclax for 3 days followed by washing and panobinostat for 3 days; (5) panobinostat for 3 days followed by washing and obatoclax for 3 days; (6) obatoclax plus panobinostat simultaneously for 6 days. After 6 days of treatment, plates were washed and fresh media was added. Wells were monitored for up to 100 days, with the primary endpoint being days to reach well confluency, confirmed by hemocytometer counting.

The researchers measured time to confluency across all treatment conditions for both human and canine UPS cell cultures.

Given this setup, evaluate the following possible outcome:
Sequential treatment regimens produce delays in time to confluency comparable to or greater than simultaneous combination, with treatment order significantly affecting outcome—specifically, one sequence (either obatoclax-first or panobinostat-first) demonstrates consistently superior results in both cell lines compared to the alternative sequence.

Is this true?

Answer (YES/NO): NO